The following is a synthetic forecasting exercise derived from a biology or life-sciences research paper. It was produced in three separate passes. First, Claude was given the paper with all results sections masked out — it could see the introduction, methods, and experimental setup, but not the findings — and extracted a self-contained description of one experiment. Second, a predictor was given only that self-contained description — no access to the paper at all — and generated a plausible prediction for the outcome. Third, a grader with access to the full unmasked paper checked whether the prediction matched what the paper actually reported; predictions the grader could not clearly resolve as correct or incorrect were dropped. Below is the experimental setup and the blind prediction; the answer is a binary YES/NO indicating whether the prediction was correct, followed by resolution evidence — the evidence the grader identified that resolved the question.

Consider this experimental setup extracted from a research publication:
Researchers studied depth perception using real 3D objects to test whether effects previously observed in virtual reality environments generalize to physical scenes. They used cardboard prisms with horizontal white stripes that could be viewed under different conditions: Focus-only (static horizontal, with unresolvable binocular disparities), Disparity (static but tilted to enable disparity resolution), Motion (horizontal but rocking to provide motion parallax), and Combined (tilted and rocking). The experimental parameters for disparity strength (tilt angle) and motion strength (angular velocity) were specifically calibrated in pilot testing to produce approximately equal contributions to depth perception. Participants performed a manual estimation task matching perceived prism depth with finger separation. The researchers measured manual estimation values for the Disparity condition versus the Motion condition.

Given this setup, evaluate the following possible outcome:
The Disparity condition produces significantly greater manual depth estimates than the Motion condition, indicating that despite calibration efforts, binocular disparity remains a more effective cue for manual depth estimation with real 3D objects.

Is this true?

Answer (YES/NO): NO